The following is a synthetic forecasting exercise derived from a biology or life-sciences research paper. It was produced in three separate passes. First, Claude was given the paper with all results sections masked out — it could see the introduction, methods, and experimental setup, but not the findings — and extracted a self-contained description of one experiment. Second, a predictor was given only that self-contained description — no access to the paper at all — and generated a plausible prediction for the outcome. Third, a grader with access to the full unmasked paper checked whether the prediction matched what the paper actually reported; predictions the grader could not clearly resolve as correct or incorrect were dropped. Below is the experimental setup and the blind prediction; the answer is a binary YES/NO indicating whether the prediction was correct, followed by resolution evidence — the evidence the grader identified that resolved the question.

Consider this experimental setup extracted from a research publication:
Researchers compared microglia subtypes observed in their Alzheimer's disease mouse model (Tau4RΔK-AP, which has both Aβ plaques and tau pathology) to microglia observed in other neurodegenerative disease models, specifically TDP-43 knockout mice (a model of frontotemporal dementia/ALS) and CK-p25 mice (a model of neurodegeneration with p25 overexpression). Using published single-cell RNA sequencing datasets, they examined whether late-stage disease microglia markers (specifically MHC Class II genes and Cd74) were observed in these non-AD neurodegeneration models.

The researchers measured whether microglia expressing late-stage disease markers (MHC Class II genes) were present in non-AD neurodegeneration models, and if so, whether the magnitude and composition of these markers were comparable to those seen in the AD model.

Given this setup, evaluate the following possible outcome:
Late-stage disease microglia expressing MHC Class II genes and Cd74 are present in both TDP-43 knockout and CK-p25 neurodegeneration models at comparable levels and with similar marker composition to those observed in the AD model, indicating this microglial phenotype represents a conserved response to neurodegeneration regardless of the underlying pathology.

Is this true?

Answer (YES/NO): NO